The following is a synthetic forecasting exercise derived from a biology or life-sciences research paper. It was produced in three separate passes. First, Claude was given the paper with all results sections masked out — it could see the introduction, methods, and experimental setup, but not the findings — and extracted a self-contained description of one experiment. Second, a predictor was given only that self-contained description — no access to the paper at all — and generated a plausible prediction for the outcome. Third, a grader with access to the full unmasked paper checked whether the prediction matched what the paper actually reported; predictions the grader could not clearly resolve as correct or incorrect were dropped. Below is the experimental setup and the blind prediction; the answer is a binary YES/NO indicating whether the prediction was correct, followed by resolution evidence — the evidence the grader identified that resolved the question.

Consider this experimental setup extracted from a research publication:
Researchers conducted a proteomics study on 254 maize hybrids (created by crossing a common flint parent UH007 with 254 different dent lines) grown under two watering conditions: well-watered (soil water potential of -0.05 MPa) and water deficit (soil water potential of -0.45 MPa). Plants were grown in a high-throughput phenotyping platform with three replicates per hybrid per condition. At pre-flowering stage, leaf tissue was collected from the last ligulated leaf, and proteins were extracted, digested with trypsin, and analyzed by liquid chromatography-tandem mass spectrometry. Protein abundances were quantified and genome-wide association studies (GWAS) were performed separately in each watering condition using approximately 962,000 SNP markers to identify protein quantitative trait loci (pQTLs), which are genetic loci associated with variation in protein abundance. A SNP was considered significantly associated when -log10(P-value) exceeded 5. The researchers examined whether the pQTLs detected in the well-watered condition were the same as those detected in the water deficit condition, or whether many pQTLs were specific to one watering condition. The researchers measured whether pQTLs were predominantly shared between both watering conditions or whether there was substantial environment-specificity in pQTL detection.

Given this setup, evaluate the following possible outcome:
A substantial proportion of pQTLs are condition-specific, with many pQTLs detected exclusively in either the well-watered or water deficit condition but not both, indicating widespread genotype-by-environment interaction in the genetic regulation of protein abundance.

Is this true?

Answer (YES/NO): YES